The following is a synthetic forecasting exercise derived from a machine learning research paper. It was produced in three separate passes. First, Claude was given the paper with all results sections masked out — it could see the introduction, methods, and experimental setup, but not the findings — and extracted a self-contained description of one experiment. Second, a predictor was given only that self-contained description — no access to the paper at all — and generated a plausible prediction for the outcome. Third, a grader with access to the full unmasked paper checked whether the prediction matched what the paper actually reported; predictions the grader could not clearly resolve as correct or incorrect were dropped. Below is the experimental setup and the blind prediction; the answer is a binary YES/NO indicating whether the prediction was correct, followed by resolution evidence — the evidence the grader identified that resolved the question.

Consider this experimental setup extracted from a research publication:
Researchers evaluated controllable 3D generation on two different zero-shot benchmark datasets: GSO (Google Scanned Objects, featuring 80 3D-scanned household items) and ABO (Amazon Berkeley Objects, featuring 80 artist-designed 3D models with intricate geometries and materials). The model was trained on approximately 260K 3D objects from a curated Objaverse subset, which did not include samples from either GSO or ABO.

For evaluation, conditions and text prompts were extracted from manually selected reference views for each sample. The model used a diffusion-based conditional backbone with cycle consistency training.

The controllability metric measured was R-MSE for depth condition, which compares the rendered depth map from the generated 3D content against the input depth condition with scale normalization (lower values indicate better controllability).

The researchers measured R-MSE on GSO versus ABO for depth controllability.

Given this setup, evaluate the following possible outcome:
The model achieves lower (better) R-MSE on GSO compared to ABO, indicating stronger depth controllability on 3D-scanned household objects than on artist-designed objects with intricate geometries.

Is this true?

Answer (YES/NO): YES